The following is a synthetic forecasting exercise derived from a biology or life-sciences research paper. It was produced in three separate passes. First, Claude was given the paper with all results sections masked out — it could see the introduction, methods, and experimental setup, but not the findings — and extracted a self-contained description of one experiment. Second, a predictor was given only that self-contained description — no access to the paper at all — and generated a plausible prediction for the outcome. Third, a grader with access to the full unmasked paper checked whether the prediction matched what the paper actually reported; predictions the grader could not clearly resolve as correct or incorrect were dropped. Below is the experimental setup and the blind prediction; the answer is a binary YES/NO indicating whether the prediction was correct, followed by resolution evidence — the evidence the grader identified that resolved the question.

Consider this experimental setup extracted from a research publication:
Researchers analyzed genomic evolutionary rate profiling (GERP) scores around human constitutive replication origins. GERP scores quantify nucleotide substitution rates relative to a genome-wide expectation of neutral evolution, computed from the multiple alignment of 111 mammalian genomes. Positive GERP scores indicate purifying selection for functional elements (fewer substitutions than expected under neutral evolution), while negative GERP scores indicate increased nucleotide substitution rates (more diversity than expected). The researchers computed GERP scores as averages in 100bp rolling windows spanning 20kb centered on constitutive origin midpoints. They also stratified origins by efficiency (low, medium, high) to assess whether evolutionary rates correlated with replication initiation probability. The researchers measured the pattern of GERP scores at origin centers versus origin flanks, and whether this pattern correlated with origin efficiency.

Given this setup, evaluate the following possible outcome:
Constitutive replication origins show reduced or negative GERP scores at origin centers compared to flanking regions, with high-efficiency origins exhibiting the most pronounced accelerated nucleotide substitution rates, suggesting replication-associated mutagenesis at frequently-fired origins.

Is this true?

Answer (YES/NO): NO